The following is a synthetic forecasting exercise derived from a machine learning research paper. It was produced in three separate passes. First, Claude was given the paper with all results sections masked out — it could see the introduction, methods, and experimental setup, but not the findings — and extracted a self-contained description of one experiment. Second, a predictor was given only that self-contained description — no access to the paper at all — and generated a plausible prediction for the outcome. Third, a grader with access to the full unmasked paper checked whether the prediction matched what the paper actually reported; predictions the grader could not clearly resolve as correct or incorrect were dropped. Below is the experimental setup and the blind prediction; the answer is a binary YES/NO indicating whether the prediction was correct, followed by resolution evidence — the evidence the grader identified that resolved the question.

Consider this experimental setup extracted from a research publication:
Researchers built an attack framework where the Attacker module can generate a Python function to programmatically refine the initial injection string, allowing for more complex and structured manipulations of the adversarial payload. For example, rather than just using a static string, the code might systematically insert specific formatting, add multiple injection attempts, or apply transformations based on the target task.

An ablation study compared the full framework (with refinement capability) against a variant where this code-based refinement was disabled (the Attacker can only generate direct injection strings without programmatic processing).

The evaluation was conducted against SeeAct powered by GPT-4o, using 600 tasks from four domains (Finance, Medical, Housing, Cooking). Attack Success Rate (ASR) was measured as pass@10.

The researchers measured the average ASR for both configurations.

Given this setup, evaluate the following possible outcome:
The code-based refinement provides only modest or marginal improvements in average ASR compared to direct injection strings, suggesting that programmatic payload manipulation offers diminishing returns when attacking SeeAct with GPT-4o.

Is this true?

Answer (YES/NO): NO